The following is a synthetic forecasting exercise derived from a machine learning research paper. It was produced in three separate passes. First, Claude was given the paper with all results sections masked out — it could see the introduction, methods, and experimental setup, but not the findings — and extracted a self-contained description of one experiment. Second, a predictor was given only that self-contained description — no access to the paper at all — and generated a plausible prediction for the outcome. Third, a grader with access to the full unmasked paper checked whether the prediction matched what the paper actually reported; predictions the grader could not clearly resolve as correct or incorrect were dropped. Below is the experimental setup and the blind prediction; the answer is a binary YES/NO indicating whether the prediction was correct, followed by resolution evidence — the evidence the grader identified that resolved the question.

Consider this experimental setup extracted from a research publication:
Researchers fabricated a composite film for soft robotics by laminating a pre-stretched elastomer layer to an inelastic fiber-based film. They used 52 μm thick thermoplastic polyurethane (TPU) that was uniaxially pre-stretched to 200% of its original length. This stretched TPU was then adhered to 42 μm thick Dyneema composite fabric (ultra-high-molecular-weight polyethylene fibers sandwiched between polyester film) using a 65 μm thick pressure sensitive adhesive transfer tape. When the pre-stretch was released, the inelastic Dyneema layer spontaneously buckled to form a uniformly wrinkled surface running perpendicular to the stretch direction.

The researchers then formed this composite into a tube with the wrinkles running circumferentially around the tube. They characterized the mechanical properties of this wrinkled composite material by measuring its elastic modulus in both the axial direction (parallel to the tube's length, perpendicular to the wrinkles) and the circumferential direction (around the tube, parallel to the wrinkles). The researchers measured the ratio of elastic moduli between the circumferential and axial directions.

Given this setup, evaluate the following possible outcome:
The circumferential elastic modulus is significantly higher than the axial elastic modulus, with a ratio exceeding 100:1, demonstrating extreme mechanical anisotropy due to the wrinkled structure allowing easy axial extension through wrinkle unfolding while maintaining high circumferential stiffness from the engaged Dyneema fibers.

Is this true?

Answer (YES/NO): YES